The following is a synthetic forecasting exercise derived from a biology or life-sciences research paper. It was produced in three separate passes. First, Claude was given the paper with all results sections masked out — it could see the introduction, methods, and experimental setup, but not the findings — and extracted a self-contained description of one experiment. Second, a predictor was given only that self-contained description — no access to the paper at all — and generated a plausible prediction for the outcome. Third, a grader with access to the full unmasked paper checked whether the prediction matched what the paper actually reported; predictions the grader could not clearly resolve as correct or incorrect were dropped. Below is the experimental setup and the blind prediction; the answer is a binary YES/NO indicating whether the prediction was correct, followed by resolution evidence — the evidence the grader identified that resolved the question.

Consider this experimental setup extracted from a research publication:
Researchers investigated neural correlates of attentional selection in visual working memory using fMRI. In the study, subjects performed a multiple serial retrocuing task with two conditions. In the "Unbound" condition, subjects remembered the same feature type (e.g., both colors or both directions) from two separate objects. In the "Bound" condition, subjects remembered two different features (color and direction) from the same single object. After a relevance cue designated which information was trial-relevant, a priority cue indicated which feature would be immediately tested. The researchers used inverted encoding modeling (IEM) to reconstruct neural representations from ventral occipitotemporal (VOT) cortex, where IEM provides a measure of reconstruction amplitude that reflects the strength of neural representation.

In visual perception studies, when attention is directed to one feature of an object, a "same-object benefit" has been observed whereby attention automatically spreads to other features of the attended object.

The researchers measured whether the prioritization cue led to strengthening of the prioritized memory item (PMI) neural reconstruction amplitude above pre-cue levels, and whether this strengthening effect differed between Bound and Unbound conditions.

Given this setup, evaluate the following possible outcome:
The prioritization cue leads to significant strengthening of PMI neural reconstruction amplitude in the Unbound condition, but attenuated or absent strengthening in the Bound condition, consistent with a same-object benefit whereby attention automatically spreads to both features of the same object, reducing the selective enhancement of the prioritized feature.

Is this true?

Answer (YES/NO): YES